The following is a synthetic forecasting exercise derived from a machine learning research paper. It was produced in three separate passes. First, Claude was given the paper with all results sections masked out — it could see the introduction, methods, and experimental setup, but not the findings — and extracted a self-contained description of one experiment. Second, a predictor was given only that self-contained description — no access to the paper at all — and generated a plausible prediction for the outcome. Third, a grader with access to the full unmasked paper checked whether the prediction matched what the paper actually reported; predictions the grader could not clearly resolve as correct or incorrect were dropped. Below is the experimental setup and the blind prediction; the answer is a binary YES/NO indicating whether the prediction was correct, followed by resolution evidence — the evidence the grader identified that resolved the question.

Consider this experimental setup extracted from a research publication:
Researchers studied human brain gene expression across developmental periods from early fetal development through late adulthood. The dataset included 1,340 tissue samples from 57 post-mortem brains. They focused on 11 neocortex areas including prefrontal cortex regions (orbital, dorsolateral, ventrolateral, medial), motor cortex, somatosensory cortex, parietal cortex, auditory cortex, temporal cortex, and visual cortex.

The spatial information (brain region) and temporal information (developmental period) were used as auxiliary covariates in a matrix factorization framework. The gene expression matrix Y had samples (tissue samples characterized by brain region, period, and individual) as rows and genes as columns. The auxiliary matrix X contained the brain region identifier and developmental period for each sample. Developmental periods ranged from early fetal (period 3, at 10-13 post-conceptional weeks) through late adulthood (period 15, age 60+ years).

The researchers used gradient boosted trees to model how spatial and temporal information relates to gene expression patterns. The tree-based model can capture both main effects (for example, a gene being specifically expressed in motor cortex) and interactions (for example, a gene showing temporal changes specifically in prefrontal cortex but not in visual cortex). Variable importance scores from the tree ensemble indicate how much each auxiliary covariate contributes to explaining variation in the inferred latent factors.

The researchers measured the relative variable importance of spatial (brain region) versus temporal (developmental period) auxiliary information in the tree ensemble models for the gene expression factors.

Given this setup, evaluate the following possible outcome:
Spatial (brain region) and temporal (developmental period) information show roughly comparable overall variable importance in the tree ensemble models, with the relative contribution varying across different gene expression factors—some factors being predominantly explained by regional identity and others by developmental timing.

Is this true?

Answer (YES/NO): NO